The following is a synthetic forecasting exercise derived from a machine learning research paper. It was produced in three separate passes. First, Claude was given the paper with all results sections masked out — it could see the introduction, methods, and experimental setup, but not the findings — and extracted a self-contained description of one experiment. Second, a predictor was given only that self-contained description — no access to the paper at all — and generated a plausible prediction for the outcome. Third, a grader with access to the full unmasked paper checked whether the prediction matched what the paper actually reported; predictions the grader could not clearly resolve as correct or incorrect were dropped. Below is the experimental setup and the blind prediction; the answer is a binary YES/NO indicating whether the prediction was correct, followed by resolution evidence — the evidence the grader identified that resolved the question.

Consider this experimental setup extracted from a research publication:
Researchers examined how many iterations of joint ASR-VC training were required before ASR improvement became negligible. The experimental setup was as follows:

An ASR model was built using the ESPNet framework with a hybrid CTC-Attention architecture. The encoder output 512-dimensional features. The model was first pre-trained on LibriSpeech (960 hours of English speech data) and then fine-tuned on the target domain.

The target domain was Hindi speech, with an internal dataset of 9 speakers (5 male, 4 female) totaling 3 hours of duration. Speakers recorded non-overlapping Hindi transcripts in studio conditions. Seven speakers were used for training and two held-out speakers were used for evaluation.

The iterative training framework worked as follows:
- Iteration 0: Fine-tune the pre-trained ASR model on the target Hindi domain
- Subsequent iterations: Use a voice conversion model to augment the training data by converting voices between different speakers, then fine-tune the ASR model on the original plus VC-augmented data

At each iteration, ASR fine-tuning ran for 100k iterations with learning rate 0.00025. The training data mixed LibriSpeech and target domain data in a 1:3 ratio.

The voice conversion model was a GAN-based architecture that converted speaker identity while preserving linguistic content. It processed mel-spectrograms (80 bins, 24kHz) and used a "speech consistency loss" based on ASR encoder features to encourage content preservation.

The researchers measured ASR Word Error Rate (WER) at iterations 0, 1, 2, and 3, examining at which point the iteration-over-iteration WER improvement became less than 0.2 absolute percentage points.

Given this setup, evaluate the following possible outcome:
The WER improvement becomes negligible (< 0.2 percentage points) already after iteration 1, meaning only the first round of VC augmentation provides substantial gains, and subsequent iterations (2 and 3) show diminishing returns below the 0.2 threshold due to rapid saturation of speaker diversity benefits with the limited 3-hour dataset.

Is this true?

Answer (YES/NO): NO